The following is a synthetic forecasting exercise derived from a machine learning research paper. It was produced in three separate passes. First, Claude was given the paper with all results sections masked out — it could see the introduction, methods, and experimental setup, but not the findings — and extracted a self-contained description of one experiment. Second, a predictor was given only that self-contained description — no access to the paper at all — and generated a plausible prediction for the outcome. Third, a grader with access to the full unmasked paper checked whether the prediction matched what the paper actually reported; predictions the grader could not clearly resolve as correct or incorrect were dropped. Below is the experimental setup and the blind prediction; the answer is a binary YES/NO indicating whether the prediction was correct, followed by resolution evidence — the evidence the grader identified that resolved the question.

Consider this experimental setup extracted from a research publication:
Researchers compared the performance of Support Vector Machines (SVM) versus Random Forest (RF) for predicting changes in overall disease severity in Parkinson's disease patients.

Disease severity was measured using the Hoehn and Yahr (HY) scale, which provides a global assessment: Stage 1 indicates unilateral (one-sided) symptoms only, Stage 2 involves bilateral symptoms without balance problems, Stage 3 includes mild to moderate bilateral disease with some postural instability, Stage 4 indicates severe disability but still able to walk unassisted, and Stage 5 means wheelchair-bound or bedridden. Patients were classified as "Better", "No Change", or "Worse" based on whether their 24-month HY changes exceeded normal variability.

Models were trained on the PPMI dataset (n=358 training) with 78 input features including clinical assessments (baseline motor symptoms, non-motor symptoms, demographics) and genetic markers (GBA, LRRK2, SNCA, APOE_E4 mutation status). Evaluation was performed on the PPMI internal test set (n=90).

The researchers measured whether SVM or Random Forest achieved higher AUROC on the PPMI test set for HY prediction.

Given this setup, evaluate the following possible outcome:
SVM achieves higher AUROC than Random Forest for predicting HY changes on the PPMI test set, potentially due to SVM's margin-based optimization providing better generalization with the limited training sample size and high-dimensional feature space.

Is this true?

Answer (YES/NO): YES